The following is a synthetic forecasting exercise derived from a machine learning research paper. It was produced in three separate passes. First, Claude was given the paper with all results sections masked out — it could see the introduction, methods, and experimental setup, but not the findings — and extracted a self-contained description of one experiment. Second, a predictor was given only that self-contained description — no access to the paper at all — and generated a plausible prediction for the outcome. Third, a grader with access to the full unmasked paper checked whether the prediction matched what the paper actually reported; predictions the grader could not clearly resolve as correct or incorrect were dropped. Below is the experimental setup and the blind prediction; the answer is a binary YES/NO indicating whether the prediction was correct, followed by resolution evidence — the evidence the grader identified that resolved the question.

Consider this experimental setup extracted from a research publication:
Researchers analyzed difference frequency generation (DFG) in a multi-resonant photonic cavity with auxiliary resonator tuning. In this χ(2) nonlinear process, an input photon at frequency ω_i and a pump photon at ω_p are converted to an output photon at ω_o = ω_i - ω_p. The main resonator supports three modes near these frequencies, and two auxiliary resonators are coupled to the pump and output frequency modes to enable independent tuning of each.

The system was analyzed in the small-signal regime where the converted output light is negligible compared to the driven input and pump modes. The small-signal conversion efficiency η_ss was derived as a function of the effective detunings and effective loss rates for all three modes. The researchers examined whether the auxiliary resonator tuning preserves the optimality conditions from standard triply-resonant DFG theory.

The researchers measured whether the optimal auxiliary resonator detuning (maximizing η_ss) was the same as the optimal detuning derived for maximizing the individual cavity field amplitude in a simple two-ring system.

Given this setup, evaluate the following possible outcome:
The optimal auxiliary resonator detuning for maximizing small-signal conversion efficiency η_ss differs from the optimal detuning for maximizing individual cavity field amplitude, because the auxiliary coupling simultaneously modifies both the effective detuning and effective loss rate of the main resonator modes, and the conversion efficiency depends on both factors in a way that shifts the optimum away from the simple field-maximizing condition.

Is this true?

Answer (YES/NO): NO